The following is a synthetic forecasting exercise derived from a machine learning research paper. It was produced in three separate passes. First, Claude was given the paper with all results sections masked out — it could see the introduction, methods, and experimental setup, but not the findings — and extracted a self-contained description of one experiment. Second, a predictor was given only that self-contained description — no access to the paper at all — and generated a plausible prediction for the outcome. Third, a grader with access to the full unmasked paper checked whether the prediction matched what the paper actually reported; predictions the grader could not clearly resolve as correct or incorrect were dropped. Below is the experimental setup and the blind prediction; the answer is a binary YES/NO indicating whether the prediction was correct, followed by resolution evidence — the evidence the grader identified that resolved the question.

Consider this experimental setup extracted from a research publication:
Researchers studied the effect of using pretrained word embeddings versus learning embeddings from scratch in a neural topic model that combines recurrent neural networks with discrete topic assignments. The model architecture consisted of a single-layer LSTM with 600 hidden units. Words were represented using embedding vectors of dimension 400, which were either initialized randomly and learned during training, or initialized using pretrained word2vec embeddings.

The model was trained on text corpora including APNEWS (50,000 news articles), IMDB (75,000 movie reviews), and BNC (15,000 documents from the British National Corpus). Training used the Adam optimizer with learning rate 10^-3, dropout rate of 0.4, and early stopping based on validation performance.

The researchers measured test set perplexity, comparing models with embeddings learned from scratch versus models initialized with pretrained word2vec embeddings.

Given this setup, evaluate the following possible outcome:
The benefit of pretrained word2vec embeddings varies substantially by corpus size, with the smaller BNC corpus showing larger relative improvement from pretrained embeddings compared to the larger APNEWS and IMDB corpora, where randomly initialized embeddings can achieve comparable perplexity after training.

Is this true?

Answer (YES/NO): NO